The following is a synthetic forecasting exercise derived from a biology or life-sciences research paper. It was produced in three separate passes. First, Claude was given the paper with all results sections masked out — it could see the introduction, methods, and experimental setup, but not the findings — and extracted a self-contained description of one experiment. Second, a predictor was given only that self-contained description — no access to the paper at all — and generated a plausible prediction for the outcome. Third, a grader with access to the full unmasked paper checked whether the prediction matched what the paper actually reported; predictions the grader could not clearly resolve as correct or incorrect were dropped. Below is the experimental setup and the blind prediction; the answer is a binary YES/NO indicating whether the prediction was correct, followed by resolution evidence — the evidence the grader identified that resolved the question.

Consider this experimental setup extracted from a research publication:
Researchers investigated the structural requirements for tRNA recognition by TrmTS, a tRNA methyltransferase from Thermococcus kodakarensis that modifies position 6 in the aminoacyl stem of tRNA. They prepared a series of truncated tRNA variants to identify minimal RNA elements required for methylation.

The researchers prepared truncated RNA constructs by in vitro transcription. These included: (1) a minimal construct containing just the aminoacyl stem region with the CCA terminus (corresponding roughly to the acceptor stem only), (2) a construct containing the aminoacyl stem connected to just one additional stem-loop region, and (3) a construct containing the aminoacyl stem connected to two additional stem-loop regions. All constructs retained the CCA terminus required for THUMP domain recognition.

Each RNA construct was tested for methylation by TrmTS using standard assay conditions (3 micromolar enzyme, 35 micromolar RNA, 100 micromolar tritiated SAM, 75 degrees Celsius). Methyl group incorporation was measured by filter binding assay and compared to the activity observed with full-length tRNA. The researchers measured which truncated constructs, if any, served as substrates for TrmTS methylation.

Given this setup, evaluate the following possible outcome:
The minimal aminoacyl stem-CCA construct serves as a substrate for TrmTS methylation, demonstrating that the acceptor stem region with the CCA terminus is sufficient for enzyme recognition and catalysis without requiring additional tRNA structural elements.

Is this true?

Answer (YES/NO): NO